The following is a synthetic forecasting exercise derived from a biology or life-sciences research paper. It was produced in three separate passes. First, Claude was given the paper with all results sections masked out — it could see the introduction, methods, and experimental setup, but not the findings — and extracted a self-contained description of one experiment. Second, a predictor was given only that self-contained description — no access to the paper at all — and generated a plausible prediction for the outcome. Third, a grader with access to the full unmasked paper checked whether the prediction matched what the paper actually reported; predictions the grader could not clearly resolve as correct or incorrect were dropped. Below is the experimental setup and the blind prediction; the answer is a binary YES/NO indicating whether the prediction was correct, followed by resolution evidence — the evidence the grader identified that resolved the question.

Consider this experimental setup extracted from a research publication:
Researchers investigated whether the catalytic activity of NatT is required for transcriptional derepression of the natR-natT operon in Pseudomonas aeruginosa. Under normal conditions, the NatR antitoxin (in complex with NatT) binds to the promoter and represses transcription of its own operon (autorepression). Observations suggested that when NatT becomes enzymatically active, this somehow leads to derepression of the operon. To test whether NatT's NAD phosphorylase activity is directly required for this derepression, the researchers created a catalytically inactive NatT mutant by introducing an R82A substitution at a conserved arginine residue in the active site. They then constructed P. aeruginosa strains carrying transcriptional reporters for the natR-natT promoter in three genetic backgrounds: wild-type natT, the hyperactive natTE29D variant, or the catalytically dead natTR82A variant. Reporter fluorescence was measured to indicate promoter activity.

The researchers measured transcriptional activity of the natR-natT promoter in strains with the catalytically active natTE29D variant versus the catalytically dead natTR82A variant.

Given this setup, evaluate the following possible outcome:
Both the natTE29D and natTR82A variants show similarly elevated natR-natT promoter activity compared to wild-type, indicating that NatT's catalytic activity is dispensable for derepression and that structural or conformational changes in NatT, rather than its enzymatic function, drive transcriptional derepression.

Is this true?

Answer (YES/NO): NO